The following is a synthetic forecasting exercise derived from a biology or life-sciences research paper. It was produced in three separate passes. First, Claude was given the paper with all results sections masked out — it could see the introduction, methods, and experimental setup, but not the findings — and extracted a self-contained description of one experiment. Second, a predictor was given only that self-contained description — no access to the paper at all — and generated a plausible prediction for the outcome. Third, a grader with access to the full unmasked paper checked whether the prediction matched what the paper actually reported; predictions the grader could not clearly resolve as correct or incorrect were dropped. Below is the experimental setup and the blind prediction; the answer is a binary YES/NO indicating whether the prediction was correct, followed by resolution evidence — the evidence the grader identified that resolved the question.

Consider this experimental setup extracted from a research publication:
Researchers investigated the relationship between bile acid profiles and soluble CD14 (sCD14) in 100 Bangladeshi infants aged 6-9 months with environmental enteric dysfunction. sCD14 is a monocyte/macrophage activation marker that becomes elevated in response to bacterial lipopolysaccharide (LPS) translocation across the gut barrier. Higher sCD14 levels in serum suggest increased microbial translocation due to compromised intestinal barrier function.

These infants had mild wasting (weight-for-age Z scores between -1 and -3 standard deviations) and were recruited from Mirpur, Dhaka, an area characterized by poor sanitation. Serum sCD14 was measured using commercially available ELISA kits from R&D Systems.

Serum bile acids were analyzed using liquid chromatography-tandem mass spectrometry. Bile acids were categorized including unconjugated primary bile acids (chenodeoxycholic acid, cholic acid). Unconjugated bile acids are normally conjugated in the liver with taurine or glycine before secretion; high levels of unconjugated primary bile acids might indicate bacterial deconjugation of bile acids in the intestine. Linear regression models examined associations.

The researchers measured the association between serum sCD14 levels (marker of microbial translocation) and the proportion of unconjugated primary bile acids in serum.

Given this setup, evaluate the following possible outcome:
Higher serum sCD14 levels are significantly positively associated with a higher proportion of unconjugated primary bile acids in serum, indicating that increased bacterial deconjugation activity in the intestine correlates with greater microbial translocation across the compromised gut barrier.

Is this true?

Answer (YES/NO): NO